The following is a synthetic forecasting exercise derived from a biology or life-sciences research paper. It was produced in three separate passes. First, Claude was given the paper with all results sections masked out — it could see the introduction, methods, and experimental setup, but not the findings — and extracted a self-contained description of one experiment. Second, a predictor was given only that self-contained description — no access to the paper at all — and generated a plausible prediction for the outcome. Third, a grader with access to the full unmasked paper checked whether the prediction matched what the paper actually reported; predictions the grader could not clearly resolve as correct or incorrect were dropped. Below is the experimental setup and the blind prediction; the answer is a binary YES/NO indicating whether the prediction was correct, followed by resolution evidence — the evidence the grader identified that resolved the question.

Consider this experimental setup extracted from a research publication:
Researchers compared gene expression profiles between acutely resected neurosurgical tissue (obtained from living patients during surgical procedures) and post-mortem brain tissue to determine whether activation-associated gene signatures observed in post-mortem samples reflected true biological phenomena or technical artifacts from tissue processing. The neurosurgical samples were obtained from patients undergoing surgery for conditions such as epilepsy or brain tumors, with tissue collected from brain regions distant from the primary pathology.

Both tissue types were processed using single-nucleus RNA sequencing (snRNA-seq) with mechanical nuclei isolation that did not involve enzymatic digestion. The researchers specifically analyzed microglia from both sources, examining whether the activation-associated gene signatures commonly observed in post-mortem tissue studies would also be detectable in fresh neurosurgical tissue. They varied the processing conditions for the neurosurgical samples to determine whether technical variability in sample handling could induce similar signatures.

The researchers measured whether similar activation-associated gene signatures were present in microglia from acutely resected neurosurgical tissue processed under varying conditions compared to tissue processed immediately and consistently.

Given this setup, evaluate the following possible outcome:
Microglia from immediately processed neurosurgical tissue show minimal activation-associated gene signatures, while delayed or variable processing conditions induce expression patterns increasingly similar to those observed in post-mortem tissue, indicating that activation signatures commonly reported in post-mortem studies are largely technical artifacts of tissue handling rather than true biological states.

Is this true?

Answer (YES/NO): YES